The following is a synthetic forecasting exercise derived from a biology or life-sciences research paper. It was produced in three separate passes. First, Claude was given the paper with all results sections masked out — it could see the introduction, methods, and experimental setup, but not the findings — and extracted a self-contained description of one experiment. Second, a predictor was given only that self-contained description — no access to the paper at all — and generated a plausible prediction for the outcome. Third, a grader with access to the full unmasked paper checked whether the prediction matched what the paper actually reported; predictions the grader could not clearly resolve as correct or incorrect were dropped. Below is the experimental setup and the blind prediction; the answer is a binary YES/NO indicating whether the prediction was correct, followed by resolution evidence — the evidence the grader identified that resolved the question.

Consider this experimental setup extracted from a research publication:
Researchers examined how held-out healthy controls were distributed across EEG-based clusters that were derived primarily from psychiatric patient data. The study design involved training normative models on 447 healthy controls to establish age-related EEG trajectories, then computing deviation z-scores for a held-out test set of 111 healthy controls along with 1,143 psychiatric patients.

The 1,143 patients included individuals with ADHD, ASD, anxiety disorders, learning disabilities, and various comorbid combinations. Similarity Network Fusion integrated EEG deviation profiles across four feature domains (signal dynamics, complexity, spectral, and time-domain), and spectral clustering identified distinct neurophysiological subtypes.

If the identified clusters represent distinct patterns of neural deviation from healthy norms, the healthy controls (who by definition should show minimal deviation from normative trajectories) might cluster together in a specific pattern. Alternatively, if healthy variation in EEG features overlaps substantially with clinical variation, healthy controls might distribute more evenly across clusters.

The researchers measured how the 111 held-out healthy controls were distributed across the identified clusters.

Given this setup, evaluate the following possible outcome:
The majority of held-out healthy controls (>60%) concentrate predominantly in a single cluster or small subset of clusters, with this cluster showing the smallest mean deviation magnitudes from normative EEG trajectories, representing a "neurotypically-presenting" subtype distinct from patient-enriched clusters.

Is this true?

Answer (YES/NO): YES